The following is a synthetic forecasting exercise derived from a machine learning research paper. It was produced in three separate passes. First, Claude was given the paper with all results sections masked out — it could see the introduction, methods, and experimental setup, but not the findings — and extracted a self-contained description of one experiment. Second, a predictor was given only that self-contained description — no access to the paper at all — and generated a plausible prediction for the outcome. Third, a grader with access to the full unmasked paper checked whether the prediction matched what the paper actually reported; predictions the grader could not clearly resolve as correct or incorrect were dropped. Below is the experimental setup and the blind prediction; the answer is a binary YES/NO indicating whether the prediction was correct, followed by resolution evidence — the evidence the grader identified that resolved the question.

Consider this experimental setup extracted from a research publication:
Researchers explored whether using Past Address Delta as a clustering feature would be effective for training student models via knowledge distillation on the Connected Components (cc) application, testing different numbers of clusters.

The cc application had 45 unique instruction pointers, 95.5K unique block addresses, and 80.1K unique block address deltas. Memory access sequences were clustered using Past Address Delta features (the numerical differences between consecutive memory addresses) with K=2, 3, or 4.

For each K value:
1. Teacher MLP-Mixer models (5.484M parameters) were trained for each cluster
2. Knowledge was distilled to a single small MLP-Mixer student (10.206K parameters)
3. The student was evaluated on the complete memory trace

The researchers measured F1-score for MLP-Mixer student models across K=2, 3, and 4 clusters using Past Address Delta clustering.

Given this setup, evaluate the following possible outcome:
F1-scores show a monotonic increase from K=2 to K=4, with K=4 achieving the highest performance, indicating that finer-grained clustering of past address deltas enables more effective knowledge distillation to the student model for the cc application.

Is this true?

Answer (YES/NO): NO